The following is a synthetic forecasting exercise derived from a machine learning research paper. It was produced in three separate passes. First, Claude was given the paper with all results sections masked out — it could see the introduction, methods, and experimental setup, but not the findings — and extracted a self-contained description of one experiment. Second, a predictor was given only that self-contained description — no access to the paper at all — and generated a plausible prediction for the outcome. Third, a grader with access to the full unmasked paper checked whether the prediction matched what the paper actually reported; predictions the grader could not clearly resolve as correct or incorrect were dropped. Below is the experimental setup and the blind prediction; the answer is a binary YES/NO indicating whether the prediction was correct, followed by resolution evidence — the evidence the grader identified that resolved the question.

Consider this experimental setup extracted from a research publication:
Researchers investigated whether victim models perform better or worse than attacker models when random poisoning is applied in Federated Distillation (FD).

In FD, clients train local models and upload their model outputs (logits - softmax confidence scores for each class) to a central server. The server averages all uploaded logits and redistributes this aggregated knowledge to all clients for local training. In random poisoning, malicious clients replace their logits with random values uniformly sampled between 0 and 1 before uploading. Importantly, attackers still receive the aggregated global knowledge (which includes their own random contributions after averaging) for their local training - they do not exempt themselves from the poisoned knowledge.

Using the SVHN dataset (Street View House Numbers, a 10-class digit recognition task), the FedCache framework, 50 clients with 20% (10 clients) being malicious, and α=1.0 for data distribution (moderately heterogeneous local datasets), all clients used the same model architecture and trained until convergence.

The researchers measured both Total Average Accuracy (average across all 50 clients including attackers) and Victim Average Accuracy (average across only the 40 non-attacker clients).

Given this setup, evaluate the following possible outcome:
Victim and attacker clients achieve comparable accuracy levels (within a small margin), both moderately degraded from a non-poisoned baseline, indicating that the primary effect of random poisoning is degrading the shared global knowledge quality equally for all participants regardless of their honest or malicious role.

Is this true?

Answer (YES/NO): NO